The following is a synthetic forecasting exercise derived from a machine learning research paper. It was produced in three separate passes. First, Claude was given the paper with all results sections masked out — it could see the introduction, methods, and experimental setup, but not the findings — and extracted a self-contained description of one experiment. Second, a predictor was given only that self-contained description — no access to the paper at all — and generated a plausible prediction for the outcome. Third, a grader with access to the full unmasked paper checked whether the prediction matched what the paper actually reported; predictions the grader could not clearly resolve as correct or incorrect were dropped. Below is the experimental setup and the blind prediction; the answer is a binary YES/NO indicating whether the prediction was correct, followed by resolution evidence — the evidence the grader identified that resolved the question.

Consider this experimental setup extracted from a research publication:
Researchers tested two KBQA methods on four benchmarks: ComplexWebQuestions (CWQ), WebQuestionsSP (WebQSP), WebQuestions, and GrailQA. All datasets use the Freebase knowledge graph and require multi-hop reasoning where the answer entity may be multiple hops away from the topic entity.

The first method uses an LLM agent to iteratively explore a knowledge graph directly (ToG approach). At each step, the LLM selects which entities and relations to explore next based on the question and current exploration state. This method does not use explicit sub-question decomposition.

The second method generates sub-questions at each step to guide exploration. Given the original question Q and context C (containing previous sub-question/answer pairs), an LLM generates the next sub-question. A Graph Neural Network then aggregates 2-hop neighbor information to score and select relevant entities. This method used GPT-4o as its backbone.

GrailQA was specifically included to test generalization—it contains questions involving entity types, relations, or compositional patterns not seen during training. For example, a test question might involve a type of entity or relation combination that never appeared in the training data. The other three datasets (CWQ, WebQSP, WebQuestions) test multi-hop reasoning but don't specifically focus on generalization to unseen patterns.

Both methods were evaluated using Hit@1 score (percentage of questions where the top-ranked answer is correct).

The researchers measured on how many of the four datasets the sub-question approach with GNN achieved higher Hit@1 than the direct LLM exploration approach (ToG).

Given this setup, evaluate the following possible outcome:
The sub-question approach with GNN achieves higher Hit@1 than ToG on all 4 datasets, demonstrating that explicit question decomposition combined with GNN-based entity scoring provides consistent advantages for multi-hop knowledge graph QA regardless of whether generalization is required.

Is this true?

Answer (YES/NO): NO